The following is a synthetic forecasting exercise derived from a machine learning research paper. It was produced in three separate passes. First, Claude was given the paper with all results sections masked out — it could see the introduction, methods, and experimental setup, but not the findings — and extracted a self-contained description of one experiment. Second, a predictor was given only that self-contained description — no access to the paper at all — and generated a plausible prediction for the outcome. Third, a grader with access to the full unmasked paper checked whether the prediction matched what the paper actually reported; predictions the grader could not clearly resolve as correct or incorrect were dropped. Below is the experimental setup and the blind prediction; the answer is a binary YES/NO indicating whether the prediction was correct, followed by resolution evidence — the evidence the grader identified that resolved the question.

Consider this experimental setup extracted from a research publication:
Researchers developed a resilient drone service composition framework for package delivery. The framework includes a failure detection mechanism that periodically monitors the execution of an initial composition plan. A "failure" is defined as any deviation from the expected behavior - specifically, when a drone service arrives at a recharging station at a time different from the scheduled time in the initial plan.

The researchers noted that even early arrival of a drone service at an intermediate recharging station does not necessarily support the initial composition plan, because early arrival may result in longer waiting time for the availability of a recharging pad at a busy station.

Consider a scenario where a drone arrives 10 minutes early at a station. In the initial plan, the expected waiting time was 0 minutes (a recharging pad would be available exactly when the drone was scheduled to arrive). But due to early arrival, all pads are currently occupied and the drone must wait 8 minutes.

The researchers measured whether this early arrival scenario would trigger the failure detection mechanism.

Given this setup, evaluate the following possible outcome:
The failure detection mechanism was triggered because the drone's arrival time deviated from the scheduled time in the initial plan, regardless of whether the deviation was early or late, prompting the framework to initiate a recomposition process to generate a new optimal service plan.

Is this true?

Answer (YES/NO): YES